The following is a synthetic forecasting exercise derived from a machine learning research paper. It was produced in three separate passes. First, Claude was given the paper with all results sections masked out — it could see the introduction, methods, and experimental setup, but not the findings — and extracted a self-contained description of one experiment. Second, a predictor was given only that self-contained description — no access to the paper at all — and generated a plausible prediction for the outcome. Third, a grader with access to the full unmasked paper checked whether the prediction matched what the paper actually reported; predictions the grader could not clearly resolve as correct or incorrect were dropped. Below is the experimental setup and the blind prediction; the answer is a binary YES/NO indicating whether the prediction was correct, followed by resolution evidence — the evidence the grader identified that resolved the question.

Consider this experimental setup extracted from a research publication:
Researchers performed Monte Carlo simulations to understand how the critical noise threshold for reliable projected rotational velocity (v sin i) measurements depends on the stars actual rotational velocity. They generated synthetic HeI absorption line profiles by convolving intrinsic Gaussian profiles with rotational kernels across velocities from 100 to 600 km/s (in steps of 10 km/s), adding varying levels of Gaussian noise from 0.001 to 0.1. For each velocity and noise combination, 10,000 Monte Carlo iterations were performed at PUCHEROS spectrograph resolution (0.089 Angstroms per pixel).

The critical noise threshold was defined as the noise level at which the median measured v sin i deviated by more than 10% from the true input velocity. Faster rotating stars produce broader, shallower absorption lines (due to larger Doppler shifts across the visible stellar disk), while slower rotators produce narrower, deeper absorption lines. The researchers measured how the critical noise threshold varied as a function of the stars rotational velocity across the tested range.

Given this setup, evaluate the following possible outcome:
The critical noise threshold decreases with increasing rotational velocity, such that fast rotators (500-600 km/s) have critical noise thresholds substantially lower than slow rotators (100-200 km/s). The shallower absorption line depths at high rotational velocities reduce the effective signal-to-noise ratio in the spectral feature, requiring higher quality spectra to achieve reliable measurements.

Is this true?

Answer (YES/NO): YES